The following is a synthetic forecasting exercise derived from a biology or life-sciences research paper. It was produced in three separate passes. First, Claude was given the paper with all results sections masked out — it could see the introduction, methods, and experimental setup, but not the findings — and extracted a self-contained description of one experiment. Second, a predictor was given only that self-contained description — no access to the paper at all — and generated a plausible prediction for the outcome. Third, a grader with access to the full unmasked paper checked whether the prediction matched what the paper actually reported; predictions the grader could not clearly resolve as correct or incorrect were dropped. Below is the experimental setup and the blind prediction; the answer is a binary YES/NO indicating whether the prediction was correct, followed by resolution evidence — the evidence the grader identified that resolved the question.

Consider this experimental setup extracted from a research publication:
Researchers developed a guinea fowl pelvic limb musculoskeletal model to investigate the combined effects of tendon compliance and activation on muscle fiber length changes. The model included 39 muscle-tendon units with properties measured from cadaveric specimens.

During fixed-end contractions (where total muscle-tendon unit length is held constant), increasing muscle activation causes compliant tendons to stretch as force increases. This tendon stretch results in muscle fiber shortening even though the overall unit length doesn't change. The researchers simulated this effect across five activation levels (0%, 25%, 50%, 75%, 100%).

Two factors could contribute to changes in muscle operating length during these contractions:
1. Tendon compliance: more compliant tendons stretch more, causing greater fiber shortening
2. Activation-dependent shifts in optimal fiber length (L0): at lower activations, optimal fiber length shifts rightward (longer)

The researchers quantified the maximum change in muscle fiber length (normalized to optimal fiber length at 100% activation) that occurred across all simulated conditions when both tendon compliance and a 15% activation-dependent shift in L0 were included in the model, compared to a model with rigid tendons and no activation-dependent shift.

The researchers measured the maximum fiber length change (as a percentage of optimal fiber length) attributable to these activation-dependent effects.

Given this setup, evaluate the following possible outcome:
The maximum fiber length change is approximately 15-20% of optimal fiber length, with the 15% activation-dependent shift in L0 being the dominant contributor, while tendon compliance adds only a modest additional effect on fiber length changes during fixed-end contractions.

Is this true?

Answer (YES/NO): NO